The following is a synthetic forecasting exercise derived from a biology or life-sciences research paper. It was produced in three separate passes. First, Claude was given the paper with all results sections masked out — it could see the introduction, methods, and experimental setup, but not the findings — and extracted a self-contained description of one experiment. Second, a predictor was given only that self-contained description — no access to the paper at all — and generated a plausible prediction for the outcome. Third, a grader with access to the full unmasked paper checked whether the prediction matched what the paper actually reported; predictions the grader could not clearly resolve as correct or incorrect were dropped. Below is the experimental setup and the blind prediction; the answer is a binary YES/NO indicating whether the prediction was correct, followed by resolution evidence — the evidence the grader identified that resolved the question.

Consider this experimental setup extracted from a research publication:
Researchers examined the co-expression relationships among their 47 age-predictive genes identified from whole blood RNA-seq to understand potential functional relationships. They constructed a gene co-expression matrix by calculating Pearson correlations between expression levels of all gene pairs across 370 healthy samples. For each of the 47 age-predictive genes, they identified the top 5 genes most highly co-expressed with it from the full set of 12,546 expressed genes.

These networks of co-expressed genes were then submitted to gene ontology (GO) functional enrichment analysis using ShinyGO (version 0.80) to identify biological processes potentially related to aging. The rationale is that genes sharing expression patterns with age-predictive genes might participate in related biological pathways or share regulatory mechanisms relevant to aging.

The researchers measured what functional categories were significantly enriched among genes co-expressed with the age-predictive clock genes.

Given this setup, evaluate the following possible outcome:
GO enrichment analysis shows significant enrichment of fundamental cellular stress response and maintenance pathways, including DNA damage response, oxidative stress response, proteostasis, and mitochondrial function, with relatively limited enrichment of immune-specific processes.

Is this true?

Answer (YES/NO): NO